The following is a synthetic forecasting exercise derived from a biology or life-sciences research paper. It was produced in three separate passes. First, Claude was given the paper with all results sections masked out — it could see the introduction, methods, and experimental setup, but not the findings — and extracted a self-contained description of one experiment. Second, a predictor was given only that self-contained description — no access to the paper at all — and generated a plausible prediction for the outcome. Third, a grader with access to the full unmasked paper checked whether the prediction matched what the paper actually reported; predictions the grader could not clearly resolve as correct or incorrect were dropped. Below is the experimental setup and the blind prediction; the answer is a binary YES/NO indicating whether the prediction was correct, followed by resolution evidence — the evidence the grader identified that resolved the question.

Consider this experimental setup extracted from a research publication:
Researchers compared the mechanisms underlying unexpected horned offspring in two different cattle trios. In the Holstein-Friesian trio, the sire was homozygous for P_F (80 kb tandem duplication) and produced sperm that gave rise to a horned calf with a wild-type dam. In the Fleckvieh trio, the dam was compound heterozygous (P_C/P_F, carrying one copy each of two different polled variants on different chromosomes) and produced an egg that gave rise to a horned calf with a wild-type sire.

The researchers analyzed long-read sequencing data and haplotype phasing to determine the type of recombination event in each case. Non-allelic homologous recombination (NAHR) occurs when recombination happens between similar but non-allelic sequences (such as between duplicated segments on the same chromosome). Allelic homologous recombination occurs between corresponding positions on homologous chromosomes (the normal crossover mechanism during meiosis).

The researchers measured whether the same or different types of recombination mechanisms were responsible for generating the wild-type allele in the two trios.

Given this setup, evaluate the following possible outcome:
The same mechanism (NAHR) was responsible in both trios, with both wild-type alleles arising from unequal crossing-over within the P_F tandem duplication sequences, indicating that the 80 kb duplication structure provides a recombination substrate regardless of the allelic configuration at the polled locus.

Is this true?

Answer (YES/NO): NO